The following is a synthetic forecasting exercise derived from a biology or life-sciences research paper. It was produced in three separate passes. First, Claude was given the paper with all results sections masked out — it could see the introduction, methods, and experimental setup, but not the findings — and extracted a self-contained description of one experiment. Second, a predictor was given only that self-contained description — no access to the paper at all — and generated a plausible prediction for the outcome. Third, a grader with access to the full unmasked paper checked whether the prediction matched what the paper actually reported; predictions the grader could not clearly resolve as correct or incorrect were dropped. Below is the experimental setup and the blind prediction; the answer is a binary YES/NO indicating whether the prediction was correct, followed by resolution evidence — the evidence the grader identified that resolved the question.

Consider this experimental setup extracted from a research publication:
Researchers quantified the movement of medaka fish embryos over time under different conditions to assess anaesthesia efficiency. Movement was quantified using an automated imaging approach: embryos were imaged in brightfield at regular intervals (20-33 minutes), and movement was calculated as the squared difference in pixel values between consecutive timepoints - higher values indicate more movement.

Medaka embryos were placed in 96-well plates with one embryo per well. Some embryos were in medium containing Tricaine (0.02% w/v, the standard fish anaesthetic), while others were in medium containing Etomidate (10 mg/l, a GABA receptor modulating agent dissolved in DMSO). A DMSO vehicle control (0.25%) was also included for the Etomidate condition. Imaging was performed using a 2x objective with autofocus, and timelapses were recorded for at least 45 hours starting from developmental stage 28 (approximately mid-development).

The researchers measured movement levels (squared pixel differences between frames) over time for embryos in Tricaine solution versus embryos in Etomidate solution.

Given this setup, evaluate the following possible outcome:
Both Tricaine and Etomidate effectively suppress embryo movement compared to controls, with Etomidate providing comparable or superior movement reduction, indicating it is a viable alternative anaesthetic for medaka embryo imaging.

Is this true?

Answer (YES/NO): NO